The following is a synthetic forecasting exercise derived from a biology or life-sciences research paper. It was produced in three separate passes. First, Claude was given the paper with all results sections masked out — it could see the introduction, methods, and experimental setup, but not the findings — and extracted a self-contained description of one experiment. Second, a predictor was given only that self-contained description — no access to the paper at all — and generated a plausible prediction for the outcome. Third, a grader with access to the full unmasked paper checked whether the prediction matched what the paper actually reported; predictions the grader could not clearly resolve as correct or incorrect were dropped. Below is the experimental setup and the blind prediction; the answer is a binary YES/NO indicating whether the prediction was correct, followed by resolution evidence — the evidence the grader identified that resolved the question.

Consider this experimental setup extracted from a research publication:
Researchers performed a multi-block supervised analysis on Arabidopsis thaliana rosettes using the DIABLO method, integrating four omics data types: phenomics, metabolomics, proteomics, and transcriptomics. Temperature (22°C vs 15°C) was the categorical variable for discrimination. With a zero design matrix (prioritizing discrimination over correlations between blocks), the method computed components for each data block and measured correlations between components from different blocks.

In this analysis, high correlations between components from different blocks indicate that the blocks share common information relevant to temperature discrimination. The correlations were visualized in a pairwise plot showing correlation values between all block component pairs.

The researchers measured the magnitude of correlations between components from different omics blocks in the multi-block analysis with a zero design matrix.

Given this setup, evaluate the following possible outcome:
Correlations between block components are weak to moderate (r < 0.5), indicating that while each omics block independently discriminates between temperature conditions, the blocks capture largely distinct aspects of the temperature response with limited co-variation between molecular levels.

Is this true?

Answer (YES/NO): NO